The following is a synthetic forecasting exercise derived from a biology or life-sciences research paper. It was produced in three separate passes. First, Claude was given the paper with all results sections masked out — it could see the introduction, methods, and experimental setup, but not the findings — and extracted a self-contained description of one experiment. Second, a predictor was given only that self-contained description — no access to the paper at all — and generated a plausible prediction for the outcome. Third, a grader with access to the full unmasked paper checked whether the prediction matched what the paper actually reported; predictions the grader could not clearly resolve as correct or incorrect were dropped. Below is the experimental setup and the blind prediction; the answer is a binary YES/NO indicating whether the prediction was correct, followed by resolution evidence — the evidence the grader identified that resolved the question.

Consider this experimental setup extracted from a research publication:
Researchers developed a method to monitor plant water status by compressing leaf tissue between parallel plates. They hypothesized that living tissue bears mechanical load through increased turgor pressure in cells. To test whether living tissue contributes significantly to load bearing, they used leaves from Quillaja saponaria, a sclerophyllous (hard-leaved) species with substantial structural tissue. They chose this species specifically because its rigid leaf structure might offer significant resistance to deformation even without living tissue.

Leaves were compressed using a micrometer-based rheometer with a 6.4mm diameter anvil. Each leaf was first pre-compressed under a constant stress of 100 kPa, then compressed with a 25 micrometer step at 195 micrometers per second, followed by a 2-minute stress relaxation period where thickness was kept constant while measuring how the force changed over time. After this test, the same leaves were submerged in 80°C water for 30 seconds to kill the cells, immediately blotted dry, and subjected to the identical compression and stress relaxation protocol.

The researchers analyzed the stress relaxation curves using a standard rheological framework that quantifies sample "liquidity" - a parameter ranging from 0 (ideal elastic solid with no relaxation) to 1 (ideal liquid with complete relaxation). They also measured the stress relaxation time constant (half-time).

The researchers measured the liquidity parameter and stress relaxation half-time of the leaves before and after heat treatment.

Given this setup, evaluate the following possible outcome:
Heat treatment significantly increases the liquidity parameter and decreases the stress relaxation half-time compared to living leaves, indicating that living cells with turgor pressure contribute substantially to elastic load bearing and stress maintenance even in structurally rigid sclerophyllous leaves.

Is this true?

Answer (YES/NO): YES